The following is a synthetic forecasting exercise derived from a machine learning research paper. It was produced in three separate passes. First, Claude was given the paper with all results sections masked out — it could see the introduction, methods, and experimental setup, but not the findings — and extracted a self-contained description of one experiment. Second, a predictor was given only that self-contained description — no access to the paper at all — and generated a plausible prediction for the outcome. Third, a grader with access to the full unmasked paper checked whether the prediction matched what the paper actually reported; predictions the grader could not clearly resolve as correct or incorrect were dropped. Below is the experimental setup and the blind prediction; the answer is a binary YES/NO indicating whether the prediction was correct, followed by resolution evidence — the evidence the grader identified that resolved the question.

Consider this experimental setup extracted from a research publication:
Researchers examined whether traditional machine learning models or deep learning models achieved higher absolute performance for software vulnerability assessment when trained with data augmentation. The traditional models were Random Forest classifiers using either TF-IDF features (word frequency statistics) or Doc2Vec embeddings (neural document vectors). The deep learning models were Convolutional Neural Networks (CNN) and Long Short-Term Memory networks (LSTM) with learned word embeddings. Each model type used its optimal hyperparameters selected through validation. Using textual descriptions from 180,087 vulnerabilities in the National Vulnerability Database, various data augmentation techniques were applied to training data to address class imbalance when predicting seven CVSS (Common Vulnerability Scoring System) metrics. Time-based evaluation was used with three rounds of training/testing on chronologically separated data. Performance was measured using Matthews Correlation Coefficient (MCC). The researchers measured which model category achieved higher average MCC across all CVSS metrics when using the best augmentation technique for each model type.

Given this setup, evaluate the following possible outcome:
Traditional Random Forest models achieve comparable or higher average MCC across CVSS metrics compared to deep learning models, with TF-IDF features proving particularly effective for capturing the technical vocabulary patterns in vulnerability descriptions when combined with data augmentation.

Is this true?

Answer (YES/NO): NO